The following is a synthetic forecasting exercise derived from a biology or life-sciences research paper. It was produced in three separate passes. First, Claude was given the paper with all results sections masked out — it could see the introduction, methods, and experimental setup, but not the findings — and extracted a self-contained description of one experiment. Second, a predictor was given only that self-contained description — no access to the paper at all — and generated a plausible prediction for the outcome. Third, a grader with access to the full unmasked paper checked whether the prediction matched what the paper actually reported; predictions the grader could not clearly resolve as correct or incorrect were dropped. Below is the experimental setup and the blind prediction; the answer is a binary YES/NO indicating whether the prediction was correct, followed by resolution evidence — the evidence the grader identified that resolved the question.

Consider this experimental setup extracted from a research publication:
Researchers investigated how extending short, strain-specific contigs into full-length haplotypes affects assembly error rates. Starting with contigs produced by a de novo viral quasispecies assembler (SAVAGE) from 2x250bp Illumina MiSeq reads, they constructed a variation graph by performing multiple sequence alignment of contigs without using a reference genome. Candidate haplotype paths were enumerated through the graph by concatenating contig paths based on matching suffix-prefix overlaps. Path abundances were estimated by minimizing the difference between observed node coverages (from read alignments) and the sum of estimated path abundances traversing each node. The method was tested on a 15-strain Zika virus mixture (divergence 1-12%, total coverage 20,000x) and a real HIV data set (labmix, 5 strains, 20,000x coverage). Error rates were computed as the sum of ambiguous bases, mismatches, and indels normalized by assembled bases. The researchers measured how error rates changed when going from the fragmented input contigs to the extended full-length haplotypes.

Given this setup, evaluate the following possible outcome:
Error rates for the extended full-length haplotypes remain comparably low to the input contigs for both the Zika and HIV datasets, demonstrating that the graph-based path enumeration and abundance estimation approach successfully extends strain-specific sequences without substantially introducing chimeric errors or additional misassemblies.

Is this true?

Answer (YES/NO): NO